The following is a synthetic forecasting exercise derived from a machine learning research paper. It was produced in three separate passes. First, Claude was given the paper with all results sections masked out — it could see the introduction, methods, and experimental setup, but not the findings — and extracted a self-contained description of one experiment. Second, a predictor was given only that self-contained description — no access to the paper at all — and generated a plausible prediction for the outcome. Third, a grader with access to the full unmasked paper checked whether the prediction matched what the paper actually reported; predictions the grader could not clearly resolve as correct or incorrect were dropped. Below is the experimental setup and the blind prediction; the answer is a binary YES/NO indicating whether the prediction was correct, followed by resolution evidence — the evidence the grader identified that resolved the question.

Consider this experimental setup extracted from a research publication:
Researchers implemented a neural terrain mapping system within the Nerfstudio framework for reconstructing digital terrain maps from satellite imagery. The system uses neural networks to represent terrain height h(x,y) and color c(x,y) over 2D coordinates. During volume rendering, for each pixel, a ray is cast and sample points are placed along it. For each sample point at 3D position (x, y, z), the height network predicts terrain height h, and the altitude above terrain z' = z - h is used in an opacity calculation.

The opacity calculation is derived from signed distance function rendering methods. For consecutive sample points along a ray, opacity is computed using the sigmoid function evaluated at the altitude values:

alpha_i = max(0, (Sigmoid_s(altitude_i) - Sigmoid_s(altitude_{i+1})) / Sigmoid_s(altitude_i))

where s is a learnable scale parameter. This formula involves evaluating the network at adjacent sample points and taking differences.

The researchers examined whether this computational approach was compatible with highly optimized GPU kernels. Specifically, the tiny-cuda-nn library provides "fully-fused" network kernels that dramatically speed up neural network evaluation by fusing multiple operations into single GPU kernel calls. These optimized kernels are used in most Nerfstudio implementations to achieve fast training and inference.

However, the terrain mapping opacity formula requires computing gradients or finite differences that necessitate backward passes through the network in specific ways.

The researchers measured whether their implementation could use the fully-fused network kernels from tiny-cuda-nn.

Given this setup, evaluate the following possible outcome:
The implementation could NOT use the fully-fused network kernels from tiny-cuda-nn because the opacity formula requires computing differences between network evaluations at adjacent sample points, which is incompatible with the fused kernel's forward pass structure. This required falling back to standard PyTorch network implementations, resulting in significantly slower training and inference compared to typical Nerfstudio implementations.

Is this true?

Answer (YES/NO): NO